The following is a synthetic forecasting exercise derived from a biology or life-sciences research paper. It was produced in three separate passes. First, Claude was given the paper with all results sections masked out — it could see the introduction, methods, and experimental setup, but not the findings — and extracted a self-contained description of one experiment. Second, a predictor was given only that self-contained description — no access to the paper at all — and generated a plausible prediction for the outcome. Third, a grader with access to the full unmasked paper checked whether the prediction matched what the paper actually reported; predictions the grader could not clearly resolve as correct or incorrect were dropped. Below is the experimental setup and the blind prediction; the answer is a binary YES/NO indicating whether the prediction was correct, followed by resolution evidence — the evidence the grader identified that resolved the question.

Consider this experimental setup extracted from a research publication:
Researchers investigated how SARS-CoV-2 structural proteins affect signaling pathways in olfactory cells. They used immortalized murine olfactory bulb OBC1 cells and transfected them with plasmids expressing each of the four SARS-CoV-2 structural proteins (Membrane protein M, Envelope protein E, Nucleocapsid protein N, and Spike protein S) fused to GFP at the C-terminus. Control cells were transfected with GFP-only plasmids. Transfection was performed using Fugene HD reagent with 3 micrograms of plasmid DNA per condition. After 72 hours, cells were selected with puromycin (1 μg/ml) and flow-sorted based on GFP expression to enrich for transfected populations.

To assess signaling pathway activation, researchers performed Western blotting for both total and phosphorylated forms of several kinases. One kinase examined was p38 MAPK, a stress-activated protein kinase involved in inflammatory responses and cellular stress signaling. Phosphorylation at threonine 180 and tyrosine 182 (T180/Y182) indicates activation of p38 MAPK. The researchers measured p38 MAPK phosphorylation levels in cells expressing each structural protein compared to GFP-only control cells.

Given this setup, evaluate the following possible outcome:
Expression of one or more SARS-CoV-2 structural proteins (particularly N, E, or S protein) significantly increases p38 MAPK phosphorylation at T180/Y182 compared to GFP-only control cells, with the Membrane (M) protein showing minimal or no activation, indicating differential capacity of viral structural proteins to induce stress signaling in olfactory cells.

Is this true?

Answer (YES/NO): NO